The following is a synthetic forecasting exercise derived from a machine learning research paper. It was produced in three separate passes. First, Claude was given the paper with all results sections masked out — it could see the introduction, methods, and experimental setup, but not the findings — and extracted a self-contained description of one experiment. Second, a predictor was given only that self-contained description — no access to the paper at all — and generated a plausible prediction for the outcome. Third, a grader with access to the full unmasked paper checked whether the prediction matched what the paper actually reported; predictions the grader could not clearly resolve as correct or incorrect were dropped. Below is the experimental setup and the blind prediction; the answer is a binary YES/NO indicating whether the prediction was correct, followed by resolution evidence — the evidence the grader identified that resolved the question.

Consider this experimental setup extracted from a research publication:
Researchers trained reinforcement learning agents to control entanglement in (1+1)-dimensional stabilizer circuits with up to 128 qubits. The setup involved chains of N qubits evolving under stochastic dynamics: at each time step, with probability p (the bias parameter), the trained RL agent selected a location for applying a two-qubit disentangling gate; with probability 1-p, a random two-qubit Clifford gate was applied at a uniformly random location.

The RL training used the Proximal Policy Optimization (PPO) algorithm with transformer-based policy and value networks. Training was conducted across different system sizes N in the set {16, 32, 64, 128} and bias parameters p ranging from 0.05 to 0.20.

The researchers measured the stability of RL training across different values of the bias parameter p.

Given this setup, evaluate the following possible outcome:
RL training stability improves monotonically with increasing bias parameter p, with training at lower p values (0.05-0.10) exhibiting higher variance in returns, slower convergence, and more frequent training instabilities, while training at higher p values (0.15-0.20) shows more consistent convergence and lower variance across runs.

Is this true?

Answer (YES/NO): YES